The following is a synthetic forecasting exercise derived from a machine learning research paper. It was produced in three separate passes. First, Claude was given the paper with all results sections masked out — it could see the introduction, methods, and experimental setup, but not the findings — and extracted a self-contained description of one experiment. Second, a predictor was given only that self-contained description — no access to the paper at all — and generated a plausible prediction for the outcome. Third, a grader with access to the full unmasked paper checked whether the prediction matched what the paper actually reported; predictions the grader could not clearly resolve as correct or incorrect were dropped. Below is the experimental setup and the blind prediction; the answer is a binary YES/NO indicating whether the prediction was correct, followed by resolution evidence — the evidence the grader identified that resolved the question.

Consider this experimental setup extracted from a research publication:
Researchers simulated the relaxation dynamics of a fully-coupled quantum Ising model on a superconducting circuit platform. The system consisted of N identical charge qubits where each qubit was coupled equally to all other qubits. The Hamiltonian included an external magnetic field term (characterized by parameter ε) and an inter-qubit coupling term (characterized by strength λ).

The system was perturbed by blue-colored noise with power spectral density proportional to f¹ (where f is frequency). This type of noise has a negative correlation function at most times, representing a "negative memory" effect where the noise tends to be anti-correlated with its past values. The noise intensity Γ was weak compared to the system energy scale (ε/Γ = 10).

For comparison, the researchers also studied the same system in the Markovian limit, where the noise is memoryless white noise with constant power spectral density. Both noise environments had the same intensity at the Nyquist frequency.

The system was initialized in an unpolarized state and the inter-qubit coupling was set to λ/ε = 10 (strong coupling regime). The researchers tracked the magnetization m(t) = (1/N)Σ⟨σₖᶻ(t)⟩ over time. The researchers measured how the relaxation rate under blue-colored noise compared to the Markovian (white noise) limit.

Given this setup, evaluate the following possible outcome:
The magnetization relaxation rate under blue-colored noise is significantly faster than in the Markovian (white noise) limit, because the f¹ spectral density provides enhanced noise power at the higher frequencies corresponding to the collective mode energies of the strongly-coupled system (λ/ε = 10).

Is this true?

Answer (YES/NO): NO